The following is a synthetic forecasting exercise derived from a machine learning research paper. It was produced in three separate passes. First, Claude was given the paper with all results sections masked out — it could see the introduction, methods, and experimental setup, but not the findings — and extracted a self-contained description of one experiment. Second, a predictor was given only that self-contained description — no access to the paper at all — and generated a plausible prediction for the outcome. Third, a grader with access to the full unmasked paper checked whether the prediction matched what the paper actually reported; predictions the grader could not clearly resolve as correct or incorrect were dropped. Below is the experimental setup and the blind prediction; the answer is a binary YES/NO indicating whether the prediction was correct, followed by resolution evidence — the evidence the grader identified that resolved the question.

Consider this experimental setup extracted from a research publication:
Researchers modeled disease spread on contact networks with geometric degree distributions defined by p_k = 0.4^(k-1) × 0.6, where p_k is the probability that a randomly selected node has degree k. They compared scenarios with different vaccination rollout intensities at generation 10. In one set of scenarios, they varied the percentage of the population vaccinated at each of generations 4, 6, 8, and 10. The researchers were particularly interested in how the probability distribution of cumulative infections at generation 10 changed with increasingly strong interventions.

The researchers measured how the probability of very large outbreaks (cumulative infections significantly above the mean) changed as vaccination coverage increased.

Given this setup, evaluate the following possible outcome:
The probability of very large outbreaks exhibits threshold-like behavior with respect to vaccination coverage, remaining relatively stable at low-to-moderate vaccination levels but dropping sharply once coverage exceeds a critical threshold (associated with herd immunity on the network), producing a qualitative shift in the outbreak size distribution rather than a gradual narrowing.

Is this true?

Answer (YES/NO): NO